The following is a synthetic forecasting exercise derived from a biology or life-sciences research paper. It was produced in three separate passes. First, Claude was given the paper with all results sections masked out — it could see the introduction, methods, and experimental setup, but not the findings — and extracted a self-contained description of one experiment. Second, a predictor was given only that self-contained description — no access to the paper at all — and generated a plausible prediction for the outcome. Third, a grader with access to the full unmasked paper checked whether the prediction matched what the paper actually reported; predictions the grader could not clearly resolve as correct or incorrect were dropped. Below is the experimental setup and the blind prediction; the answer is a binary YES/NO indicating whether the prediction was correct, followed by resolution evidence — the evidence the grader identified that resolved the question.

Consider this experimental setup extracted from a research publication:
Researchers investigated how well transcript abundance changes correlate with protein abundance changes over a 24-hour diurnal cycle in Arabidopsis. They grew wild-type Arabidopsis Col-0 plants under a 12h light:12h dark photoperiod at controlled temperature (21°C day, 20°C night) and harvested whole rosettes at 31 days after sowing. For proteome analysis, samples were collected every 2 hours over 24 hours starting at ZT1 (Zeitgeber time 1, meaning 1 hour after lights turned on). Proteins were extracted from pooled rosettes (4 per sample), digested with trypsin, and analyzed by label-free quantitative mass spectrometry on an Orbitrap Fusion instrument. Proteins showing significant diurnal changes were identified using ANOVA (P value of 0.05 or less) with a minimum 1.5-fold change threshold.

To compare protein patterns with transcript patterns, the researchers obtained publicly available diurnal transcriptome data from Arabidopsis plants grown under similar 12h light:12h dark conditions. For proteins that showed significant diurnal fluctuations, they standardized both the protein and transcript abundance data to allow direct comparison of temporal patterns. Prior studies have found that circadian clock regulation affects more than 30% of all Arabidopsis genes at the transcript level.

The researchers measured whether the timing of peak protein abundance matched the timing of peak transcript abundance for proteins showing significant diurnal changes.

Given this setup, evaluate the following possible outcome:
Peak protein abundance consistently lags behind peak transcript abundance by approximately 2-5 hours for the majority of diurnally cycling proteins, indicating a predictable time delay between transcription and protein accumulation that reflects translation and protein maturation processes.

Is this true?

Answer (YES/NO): NO